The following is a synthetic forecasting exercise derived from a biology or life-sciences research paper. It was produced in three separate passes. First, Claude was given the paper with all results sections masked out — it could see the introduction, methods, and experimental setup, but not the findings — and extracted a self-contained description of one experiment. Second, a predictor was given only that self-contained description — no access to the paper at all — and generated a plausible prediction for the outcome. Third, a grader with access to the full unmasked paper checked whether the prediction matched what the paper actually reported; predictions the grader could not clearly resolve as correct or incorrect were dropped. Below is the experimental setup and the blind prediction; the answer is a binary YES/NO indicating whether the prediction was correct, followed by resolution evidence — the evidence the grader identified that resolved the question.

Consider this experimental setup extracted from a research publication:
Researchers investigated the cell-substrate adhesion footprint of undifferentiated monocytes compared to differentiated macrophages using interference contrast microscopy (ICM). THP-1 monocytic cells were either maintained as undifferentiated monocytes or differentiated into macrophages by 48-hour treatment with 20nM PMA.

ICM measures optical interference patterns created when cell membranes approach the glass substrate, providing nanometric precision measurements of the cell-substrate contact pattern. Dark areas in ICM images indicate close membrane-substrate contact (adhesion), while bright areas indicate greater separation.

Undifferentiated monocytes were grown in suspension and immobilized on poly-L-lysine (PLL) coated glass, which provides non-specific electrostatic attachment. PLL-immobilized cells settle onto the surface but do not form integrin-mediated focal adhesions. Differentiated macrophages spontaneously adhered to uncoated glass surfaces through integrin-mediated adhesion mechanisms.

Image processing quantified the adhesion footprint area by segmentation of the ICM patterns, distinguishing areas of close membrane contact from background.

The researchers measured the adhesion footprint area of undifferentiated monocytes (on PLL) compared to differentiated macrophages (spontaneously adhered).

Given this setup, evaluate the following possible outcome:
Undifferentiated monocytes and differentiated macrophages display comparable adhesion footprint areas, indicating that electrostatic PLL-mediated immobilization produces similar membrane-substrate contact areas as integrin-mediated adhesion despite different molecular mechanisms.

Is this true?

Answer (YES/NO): NO